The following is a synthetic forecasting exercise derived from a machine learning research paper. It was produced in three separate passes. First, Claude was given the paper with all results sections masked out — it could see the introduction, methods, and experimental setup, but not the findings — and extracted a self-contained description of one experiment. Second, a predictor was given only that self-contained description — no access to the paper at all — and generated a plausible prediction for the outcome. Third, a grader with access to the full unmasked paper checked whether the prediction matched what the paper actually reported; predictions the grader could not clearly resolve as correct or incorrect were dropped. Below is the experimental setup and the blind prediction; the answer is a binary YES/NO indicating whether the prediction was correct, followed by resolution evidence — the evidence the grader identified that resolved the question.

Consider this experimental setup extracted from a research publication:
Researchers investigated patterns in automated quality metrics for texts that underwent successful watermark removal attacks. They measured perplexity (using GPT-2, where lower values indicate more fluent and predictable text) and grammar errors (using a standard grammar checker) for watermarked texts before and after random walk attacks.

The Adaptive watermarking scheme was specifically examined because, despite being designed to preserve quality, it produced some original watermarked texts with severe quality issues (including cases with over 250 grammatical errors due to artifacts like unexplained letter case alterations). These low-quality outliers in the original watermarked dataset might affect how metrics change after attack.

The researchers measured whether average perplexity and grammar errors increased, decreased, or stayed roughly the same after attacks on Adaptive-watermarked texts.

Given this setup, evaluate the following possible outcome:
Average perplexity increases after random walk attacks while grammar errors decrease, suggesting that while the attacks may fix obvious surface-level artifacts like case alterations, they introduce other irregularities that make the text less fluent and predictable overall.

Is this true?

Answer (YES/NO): NO